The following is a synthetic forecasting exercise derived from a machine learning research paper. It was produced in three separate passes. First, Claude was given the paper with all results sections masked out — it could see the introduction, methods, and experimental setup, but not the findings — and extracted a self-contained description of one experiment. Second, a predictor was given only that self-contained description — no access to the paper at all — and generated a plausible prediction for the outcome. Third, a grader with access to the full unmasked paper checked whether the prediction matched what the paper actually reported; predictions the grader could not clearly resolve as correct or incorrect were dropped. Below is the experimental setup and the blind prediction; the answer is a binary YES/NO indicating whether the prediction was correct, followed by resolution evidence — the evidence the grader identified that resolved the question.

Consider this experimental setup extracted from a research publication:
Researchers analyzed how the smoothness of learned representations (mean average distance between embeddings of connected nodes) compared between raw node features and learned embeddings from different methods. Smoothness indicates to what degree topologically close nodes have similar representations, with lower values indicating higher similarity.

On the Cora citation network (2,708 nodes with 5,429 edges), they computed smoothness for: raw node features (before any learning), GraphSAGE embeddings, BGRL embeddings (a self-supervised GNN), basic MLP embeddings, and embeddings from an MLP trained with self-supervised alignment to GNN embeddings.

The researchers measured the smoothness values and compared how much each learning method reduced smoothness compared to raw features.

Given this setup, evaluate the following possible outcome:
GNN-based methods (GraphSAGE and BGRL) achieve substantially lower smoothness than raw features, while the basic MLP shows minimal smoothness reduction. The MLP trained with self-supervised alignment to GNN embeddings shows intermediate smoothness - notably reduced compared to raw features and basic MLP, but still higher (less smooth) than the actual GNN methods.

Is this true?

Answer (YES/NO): YES